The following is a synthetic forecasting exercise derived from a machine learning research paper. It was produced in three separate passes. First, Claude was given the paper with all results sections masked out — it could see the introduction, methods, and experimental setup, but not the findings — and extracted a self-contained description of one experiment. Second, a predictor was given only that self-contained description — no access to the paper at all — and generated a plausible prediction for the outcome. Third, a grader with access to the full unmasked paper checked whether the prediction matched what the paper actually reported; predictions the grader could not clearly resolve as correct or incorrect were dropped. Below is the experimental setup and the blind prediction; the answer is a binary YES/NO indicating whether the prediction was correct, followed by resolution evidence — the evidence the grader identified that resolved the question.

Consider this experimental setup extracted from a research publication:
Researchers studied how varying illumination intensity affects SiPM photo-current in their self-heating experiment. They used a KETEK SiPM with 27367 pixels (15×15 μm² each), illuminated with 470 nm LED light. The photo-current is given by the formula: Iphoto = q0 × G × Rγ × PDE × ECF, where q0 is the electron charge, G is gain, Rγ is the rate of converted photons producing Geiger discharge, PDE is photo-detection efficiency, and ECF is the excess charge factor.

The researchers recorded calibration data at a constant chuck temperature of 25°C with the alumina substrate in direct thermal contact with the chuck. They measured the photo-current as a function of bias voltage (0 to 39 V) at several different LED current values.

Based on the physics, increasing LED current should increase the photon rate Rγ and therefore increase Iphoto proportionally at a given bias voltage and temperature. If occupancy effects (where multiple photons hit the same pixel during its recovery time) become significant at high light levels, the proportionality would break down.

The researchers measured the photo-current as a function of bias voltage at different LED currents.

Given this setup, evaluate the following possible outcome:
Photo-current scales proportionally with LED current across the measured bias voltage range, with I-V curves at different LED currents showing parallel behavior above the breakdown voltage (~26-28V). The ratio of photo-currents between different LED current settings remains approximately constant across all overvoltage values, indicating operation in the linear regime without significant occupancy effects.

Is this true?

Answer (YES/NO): YES